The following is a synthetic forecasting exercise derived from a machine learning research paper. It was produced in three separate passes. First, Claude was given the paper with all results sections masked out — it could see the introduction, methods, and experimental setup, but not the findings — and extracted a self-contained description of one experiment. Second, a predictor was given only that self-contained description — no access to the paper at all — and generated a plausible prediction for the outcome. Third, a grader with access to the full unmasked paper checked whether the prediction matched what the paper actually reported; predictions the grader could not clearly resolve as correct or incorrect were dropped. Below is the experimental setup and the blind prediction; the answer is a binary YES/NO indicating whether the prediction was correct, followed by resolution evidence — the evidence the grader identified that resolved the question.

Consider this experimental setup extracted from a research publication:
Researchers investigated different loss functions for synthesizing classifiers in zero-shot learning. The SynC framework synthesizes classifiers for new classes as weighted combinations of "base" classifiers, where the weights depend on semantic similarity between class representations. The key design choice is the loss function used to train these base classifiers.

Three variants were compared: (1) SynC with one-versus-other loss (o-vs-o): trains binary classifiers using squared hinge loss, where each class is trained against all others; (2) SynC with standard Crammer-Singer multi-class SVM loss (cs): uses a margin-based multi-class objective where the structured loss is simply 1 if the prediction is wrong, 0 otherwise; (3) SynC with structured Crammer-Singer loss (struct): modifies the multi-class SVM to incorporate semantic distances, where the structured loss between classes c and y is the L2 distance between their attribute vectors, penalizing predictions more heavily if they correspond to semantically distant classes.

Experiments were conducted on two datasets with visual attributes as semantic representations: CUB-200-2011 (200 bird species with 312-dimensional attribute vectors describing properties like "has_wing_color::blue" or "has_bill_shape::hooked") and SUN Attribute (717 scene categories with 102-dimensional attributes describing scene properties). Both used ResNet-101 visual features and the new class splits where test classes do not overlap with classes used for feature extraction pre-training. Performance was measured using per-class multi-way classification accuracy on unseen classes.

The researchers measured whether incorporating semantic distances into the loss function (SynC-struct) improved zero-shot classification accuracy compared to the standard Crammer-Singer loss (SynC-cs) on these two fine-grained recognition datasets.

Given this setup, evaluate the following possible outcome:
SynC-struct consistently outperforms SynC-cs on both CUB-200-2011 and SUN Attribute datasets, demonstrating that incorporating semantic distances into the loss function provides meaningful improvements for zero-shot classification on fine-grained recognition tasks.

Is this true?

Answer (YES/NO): YES